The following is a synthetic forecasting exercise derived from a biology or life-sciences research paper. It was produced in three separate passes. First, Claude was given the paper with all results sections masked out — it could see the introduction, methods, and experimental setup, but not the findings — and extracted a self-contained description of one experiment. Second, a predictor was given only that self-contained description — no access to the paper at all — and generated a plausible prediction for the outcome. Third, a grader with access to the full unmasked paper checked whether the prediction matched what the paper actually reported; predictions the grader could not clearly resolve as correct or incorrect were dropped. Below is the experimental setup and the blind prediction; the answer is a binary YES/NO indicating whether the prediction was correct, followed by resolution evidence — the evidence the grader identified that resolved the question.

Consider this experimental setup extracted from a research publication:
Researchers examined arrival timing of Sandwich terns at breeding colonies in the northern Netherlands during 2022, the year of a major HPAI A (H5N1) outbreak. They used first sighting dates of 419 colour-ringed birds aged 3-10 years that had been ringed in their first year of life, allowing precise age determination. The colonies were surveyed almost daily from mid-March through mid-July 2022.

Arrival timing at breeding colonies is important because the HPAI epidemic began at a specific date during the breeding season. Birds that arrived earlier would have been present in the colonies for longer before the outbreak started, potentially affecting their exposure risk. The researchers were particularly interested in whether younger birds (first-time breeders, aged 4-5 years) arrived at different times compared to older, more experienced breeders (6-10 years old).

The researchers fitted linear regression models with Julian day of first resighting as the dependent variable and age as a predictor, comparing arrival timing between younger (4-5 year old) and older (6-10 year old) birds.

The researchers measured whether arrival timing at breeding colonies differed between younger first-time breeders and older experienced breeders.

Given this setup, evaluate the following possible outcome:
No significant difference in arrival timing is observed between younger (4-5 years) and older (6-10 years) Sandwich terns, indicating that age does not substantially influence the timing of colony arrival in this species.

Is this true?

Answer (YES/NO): NO